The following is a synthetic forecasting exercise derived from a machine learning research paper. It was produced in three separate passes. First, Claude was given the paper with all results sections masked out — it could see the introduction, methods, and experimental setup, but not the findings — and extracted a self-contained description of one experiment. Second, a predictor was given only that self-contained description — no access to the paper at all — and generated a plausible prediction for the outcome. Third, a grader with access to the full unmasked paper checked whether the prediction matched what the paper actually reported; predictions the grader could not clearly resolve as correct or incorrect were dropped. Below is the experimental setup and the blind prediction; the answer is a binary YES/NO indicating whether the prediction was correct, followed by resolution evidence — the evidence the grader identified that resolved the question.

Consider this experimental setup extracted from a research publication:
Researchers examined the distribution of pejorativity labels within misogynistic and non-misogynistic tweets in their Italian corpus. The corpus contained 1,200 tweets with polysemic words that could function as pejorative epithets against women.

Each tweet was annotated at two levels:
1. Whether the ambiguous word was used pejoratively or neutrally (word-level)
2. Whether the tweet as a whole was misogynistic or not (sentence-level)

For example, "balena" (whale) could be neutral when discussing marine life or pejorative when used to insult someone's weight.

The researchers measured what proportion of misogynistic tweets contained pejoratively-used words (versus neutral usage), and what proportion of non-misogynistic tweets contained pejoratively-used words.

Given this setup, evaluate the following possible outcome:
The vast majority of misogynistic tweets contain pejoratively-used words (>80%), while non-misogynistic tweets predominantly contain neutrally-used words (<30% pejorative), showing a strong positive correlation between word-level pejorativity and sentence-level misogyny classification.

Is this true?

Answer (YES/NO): YES